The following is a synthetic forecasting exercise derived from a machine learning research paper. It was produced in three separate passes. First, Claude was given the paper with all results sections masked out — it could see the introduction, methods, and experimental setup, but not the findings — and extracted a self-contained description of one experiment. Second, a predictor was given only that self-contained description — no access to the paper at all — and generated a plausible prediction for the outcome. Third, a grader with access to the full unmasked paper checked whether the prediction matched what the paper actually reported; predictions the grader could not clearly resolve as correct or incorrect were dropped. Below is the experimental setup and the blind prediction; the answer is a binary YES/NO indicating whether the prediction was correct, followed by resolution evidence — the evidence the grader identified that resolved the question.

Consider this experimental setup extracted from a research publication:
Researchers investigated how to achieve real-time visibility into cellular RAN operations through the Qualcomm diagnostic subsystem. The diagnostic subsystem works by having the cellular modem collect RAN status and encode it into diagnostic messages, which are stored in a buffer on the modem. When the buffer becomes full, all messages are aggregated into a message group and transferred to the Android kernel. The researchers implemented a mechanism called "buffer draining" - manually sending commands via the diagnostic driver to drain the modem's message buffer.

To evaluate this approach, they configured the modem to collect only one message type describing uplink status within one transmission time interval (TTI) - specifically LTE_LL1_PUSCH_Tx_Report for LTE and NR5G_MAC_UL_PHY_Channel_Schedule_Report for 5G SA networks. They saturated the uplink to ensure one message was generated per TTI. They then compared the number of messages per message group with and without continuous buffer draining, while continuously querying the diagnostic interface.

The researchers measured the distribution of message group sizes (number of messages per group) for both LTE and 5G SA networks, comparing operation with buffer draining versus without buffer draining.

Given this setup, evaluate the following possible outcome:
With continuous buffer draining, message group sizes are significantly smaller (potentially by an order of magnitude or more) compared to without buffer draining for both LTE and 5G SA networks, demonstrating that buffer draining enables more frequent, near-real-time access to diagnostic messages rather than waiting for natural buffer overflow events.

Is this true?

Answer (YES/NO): YES